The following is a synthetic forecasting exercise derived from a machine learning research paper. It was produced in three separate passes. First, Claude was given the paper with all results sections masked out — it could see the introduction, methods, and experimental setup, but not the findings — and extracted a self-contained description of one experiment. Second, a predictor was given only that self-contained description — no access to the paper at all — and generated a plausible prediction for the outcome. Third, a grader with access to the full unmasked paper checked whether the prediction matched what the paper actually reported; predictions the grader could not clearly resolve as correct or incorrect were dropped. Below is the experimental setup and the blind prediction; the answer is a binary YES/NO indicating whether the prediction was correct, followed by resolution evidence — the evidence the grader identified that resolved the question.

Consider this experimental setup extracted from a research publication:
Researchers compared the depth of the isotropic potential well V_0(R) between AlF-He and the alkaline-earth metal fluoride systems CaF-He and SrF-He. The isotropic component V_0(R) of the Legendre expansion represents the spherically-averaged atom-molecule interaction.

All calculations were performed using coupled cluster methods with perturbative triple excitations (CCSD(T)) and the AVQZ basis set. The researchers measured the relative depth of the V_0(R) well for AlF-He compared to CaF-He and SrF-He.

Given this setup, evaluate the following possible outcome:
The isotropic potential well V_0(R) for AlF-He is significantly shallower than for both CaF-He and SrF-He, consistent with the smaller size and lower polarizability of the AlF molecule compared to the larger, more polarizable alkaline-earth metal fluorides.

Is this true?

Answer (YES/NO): YES